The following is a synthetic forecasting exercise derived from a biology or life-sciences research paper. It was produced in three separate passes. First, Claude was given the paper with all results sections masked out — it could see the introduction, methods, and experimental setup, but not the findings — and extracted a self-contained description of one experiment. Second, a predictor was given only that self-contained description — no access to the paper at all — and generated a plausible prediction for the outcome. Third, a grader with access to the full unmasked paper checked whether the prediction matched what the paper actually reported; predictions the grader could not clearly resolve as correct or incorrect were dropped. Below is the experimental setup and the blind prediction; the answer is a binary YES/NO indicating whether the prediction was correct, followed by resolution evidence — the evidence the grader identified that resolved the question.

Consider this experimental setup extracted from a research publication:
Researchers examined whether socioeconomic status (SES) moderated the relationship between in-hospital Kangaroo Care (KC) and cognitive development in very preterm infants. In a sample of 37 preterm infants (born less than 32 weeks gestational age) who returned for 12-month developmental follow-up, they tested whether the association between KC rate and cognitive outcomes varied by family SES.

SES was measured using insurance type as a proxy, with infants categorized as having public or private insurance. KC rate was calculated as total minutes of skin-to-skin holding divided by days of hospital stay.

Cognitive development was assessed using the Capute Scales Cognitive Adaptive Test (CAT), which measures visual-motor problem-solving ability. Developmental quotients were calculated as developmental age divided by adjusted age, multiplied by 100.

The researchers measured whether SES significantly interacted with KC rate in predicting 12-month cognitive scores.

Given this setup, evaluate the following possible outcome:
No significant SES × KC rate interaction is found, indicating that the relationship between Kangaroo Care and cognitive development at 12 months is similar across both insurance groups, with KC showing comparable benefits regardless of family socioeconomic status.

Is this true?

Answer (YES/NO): YES